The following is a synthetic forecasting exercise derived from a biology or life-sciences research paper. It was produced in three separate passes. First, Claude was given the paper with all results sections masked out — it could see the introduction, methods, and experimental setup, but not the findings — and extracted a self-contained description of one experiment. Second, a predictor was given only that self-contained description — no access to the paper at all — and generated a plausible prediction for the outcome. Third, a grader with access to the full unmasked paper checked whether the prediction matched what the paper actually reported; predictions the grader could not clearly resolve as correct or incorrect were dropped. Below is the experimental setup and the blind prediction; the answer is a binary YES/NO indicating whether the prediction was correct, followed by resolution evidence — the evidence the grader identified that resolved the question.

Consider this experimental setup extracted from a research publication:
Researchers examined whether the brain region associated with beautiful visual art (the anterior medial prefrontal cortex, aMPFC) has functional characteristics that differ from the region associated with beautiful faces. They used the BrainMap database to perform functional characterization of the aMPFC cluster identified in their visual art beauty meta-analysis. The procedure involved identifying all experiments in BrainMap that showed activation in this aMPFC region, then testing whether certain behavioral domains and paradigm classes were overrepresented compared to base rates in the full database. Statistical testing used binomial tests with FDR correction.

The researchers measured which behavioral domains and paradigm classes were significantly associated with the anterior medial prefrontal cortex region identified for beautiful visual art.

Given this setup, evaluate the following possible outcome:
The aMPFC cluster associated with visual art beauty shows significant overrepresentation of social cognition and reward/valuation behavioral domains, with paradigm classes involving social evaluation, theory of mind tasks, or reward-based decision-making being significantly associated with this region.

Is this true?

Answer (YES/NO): NO